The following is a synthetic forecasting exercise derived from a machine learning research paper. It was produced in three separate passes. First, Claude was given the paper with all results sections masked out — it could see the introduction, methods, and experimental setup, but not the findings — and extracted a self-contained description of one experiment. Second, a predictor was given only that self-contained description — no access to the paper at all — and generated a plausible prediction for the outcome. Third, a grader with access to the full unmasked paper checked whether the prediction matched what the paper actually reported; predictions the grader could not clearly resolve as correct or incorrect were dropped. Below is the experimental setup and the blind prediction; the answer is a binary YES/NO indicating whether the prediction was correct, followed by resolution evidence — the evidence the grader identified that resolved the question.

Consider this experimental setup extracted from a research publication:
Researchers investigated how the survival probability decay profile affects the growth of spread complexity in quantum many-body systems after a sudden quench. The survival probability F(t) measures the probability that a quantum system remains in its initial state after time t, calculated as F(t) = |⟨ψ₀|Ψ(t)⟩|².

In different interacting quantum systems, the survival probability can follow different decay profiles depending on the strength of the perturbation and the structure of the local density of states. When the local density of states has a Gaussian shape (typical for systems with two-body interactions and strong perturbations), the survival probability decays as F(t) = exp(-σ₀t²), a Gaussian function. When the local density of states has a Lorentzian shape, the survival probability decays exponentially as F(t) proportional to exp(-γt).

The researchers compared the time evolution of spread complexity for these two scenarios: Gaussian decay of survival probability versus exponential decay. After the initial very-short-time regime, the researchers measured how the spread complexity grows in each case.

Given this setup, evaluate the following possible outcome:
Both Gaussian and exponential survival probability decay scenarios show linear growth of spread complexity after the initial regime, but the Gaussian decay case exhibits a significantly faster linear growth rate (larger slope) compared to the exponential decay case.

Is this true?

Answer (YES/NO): NO